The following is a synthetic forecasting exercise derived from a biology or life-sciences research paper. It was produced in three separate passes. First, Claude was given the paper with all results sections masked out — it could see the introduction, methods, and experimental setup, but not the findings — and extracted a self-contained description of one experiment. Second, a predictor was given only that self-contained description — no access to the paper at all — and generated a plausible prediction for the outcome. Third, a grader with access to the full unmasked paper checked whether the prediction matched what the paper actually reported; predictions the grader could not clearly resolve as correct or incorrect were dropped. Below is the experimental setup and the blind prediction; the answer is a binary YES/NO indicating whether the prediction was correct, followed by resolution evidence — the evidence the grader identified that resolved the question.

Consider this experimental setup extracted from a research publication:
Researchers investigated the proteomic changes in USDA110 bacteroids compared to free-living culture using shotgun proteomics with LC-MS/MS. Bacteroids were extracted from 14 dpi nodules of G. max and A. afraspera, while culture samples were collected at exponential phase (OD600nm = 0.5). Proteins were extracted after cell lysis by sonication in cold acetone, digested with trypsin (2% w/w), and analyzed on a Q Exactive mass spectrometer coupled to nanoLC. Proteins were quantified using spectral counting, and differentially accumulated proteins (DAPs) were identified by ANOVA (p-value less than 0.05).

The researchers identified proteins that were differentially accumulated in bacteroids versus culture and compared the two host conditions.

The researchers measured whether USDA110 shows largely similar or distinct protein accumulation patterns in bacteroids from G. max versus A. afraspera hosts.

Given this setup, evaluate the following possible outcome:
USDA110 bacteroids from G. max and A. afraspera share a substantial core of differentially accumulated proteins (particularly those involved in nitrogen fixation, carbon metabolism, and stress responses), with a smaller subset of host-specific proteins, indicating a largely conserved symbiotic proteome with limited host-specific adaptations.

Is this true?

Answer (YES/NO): YES